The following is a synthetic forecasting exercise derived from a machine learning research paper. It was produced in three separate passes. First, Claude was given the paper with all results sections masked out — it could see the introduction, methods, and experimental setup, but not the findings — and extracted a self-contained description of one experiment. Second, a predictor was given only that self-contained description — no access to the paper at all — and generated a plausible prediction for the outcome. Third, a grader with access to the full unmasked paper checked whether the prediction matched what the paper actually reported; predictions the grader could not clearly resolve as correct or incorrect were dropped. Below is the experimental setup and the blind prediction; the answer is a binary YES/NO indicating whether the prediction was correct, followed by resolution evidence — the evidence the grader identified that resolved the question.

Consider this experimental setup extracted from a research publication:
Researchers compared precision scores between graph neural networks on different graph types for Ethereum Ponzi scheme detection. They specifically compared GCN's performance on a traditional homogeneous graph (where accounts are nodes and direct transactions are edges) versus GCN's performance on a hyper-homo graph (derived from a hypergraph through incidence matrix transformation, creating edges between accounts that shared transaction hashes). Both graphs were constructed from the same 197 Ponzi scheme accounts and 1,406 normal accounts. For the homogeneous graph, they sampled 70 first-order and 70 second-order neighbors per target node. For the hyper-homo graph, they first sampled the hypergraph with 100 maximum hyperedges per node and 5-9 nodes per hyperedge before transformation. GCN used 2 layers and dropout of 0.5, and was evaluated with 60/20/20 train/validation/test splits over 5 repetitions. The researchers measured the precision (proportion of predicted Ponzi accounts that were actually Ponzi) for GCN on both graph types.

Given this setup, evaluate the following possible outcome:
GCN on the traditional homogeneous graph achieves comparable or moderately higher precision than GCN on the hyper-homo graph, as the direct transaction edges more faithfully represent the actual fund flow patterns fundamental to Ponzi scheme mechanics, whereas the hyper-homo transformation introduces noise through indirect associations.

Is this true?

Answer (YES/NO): NO